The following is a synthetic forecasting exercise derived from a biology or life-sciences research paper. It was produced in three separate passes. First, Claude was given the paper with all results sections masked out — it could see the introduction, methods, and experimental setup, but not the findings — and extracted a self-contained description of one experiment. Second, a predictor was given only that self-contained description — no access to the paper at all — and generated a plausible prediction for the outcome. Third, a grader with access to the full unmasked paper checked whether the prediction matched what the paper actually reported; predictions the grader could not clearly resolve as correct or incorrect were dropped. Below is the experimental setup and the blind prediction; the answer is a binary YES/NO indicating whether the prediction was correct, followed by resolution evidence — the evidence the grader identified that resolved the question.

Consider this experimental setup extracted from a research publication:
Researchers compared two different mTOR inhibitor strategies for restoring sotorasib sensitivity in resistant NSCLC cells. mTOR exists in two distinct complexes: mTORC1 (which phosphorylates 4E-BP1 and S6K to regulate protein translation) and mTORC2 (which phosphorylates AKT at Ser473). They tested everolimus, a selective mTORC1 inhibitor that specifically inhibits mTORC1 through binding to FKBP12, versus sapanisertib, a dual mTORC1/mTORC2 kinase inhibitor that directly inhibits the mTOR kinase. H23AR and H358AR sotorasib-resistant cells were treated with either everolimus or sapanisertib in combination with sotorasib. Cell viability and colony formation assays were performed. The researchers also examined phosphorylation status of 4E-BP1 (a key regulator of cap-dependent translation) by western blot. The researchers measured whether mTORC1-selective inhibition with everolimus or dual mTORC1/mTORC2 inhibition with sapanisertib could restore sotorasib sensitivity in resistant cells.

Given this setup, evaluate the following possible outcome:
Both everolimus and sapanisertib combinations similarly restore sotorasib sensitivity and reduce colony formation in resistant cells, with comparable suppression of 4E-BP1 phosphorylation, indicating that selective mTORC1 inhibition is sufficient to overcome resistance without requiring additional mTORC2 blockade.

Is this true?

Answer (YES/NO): NO